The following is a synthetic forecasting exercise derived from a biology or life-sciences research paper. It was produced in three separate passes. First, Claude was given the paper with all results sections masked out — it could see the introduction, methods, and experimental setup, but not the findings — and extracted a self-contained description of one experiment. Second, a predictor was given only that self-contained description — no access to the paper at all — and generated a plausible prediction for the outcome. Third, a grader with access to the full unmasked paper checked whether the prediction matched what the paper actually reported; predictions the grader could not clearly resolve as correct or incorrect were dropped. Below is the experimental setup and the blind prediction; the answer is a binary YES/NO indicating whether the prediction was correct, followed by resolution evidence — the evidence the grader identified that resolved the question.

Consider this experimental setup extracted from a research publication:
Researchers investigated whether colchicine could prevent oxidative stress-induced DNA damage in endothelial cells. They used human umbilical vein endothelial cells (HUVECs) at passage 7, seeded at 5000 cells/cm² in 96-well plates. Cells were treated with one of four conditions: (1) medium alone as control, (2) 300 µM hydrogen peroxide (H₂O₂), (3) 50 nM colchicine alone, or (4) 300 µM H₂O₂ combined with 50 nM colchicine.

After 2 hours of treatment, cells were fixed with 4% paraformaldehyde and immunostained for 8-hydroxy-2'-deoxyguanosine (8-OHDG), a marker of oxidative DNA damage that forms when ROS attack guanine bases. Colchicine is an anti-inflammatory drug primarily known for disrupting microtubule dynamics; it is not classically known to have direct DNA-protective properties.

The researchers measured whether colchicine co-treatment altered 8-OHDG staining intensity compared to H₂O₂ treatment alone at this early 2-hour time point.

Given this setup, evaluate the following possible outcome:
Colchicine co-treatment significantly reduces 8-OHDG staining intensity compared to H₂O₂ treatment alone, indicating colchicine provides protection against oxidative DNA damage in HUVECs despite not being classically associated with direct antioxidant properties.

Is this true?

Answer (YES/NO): YES